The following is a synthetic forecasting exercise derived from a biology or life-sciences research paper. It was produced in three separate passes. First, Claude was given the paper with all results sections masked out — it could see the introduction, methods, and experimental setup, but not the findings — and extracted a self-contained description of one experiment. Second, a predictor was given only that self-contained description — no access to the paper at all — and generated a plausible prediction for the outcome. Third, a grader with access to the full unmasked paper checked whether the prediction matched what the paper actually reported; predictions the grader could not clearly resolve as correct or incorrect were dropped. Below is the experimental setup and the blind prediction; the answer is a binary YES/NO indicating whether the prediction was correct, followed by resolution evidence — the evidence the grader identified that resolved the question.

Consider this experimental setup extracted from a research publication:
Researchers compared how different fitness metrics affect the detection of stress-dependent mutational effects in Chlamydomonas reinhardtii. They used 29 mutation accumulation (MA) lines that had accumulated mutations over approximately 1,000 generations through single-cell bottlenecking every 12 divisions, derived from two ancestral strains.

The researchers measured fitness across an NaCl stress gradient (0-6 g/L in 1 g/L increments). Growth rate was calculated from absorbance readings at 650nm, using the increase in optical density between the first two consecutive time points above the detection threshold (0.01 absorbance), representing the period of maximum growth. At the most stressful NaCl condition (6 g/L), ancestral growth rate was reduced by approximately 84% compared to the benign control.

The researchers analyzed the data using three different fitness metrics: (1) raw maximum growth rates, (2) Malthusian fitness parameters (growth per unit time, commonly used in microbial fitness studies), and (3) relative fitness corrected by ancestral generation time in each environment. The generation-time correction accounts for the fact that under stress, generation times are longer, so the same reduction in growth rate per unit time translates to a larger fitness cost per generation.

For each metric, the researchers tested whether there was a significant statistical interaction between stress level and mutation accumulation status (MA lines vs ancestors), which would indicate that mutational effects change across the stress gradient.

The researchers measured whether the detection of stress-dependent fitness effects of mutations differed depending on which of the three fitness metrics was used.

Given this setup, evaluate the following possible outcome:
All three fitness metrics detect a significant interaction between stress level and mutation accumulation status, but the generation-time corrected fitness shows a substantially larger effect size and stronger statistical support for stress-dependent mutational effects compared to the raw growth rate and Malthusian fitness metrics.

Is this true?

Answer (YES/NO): NO